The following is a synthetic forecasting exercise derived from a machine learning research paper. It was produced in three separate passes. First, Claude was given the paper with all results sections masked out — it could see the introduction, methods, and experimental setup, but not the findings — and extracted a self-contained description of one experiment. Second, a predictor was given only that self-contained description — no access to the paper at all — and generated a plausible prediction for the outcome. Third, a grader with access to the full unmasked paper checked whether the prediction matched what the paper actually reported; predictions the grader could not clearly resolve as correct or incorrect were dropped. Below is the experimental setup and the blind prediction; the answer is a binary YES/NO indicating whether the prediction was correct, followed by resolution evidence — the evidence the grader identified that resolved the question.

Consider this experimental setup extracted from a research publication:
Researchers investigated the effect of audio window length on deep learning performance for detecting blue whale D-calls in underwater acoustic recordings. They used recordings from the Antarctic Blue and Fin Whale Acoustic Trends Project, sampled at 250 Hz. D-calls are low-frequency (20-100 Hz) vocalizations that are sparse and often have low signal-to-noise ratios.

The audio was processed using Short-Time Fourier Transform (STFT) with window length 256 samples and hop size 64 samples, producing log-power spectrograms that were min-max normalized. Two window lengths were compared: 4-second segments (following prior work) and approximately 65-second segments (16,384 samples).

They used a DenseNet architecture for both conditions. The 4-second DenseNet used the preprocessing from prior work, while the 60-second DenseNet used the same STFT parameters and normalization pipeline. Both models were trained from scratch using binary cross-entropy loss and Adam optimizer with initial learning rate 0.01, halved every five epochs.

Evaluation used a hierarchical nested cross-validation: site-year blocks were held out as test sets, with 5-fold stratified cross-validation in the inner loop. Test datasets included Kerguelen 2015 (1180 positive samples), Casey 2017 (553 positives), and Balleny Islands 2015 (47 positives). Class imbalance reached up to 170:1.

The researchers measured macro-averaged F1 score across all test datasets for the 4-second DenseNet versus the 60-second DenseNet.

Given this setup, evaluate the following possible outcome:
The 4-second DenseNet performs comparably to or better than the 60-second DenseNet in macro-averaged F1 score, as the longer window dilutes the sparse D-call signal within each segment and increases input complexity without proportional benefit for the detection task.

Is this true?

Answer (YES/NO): NO